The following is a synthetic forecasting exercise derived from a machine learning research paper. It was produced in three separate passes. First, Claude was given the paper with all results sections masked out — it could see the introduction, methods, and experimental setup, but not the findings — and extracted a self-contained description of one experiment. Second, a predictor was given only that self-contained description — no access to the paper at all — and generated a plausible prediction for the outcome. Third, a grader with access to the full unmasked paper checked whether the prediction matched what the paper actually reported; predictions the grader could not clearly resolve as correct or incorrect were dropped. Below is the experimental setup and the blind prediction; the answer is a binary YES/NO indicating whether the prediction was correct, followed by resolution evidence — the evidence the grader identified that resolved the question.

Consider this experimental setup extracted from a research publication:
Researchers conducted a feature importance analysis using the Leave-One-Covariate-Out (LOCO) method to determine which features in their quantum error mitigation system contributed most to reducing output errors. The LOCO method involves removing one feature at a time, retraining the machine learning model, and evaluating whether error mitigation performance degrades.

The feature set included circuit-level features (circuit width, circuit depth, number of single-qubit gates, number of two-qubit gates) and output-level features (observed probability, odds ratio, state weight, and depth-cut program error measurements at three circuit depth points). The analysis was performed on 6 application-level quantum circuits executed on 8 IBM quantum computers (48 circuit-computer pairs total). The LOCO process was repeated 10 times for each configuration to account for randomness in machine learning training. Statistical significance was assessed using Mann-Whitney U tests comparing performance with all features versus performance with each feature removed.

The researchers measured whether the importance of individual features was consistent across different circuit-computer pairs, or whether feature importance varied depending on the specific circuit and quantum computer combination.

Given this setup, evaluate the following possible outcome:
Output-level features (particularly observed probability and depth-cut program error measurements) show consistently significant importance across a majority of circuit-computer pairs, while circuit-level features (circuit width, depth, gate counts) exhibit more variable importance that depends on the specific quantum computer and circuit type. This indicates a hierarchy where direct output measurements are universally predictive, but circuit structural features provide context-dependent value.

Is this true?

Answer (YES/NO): NO